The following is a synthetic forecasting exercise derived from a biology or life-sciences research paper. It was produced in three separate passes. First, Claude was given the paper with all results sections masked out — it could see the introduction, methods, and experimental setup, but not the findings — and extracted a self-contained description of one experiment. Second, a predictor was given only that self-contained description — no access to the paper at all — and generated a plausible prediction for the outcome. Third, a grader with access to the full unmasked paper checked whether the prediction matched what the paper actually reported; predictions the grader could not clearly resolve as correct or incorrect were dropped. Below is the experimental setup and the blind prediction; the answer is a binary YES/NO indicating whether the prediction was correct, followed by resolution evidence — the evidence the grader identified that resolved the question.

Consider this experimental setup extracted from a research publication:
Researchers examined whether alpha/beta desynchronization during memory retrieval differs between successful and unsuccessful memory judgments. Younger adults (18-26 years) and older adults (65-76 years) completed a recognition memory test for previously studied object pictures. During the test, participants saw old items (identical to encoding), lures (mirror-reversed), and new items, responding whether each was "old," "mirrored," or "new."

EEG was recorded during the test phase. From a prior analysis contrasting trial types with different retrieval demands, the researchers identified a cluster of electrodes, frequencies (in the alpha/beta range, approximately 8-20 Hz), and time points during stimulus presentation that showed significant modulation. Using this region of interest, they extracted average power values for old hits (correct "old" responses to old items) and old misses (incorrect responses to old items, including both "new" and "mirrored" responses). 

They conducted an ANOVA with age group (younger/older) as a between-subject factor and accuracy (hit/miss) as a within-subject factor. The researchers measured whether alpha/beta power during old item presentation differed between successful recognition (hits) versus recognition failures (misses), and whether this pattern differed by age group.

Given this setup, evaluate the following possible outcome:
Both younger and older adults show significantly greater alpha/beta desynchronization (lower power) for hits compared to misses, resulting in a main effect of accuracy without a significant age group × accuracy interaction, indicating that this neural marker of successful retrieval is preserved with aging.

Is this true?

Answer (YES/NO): NO